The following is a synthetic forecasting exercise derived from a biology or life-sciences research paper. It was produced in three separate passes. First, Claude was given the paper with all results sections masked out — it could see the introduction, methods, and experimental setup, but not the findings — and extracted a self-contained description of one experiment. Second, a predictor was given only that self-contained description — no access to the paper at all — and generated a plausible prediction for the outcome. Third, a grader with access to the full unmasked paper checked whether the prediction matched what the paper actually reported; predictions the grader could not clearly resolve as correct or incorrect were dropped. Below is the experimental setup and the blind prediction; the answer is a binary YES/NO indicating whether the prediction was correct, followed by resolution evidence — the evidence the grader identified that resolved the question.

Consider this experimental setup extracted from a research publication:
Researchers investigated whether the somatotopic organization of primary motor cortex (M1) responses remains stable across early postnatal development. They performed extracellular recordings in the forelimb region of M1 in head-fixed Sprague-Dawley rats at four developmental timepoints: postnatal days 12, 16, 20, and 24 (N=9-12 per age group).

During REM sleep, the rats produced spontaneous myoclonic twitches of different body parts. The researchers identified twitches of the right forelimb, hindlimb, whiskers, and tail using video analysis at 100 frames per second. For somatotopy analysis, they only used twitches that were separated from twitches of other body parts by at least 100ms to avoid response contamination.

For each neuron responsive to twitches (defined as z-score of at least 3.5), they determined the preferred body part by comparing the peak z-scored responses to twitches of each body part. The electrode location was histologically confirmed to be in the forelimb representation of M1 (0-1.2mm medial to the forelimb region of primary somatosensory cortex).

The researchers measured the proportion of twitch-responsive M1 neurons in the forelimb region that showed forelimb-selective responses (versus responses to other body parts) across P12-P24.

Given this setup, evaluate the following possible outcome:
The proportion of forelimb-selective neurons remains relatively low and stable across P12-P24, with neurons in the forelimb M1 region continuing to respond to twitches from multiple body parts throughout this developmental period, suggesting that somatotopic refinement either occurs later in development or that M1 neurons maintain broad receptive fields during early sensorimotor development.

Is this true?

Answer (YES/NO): NO